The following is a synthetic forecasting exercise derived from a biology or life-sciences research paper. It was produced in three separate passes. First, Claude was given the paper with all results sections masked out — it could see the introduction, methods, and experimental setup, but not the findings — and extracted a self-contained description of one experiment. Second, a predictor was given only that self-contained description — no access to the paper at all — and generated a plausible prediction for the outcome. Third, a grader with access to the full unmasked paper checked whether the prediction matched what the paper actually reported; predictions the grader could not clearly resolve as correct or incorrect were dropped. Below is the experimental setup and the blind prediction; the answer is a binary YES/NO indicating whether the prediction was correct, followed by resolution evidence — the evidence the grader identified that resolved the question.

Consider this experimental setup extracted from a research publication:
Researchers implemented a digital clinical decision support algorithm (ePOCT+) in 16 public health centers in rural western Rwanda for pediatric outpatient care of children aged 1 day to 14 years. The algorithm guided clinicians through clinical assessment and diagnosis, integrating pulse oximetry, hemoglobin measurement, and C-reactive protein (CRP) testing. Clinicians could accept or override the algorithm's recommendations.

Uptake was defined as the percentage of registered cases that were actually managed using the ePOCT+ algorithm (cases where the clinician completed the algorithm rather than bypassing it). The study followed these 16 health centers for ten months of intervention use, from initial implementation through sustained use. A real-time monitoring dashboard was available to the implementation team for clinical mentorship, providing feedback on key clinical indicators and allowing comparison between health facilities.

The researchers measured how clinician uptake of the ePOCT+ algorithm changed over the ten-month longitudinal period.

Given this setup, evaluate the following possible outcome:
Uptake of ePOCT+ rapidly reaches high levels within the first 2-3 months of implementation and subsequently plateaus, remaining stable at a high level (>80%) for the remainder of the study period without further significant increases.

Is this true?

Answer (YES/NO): NO